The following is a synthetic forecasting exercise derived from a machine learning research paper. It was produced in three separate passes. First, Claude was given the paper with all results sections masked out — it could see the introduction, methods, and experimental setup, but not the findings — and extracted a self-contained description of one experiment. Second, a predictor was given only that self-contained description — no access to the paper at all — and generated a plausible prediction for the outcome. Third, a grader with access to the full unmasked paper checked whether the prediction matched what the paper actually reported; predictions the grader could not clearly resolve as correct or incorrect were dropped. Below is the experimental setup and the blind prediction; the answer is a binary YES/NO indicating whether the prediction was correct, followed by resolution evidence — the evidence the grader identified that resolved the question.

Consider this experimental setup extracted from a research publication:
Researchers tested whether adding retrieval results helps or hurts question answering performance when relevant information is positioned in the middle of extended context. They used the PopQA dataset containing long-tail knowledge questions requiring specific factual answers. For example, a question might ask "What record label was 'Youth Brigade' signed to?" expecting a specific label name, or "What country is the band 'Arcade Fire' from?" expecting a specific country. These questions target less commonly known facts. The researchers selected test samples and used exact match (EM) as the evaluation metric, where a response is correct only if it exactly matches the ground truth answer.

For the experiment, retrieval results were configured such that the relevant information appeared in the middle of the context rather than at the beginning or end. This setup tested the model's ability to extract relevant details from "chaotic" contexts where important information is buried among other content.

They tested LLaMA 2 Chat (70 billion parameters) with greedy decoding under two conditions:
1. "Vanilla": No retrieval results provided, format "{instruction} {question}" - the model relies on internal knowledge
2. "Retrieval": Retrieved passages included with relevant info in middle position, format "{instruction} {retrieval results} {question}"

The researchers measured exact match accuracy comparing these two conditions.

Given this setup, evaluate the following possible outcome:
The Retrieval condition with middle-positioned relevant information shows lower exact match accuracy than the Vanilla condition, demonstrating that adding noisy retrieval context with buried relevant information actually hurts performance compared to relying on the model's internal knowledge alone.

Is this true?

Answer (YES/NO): NO